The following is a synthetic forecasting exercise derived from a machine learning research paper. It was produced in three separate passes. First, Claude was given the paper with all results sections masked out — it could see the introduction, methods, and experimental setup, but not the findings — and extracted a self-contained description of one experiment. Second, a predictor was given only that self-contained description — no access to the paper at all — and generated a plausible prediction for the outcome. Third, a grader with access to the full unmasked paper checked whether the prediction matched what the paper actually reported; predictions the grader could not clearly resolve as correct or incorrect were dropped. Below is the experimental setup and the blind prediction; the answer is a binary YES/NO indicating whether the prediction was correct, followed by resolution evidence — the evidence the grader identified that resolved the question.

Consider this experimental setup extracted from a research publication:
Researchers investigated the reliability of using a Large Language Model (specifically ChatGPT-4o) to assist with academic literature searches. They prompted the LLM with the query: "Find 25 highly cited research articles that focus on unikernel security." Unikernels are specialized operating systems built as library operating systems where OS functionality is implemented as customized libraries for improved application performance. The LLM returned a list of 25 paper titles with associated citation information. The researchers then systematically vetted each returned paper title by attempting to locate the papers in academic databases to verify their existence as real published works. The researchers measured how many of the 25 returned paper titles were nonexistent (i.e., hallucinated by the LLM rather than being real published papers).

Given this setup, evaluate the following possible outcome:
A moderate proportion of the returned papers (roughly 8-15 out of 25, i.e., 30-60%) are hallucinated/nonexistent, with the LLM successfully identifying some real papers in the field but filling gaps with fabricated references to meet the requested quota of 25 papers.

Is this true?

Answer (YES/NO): YES